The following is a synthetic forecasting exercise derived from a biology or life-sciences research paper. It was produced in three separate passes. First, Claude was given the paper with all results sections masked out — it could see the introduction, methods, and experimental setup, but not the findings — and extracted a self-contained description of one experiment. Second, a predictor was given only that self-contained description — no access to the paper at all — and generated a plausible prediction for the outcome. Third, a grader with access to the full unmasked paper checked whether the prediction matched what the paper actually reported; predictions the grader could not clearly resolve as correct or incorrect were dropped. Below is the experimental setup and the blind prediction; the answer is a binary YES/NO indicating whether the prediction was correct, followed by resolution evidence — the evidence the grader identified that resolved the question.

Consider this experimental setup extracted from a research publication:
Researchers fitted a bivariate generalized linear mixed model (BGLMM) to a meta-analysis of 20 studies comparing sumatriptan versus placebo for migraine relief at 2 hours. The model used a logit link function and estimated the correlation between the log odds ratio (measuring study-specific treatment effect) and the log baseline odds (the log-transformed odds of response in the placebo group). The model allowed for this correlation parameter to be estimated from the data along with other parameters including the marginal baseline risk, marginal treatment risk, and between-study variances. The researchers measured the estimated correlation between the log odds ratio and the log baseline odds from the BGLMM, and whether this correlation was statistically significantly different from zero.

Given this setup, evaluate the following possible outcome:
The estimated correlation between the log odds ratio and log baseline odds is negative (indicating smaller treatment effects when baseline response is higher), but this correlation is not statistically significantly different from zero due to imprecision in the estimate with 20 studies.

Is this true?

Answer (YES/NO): NO